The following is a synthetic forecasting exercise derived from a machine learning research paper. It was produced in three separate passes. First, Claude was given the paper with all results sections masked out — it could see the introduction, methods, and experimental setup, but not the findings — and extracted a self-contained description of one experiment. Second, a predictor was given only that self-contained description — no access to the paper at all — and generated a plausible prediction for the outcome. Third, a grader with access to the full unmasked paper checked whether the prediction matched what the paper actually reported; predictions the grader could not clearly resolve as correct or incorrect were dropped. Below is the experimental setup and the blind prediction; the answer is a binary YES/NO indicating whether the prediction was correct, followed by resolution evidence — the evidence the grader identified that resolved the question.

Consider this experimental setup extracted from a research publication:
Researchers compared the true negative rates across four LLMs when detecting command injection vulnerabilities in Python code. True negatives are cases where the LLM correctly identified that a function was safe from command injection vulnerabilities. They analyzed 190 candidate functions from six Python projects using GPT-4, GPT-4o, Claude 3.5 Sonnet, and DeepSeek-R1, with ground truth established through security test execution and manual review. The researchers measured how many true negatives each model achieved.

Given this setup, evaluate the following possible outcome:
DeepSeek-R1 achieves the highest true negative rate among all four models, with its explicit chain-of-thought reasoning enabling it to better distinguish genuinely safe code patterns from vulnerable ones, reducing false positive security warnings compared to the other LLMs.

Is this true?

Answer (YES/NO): YES